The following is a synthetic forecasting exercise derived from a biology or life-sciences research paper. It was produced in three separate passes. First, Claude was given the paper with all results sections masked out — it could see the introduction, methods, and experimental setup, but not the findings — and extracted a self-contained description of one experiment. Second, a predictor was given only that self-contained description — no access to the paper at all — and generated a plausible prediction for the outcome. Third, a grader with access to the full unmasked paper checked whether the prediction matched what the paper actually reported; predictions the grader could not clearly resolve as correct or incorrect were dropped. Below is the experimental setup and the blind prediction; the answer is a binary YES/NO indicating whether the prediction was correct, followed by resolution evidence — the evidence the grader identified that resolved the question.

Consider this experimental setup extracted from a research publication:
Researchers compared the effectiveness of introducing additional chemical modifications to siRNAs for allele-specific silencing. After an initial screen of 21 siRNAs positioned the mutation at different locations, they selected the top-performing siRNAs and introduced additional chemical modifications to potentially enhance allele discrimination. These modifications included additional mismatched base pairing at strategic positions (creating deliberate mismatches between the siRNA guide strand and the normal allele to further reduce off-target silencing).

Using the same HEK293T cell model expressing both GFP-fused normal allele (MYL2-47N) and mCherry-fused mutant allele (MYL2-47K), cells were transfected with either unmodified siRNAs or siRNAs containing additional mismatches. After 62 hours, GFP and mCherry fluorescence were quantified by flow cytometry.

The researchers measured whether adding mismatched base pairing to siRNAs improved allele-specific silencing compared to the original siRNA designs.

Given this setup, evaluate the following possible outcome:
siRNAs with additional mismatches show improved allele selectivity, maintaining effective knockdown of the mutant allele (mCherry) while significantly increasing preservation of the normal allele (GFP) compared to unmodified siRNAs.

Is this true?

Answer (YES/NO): NO